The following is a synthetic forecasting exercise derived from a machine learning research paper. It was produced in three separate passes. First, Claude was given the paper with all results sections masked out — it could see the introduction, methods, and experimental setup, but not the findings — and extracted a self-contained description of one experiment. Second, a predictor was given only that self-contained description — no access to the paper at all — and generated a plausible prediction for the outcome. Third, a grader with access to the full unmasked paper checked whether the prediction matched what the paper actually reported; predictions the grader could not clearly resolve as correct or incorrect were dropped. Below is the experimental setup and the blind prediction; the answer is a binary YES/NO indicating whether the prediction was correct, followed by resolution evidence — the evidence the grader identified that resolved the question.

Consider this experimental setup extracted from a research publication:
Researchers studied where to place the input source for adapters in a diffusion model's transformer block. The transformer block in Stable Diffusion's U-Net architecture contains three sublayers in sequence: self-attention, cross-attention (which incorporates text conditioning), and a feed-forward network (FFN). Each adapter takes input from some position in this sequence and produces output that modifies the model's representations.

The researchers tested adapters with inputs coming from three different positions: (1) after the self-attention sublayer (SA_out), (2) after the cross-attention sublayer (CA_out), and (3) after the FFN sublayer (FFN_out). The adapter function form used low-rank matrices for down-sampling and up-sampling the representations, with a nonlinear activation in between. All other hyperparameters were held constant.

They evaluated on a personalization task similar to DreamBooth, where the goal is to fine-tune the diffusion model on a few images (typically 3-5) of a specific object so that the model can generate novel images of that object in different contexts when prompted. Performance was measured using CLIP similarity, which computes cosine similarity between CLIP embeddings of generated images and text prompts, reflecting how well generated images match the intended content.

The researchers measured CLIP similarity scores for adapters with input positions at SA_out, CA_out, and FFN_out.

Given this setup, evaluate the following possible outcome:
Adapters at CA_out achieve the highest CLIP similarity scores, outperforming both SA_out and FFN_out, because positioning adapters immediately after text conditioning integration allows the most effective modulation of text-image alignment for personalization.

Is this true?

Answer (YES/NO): YES